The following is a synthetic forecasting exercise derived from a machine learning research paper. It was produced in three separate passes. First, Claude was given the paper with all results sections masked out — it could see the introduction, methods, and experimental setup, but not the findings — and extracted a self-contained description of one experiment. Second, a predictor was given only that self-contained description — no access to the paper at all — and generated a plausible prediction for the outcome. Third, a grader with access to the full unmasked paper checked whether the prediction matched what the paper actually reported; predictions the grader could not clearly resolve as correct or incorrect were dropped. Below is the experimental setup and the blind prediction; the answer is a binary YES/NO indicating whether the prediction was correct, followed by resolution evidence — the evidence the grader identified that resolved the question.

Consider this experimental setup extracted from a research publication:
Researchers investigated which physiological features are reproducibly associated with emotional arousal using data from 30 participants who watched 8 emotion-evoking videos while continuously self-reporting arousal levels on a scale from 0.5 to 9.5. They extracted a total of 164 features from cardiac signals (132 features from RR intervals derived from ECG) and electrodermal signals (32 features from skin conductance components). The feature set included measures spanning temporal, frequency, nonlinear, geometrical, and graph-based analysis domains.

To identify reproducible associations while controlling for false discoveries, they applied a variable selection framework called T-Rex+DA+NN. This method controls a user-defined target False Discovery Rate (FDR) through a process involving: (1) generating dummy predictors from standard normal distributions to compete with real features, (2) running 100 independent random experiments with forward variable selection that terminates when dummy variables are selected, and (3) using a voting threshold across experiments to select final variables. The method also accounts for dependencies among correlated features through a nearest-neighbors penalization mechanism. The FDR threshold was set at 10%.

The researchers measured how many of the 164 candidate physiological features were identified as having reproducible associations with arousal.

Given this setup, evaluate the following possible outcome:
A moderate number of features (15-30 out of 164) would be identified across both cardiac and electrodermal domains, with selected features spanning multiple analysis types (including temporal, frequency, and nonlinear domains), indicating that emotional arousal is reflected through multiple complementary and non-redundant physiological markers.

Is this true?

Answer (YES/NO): NO